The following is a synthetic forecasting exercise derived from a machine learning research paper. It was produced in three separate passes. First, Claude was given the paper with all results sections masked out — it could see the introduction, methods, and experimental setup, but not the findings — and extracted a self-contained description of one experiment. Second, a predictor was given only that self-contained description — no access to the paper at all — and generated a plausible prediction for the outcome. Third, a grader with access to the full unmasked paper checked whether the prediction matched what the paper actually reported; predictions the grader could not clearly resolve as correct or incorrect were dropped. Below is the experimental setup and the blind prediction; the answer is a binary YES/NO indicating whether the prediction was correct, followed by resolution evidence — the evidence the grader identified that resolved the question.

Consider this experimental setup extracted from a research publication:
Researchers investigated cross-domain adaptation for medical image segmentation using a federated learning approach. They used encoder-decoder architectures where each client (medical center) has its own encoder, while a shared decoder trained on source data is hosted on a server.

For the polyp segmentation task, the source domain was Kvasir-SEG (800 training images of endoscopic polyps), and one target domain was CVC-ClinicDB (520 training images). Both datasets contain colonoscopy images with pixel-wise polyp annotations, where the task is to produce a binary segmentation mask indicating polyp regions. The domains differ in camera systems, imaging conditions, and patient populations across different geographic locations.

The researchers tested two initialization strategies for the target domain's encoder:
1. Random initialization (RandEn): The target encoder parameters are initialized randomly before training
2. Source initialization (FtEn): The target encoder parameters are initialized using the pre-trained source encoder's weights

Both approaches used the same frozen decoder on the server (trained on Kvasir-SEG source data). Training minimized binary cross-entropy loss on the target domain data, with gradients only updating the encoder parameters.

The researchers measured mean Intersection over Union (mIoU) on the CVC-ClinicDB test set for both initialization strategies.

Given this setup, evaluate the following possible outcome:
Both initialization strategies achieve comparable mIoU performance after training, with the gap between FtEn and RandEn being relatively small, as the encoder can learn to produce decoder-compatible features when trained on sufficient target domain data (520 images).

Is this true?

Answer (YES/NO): YES